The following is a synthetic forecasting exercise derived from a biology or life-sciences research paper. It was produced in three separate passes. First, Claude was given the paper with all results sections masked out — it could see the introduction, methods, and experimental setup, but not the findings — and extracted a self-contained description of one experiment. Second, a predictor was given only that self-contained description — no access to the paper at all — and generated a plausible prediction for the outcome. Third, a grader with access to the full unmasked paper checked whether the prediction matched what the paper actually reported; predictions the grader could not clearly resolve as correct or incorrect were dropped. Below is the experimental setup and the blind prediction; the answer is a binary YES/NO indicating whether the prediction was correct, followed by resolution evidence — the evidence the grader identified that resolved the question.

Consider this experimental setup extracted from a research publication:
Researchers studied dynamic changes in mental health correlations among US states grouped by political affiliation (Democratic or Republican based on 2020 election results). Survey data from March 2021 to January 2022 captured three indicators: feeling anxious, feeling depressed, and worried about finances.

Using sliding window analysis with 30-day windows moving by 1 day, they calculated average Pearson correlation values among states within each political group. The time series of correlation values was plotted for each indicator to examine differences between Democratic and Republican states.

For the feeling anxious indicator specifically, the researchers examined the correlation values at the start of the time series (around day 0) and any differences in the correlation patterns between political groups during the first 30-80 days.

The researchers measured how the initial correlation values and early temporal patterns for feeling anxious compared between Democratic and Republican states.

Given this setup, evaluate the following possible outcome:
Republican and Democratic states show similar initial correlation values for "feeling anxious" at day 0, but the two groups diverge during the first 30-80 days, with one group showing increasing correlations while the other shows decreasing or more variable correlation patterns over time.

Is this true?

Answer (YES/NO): NO